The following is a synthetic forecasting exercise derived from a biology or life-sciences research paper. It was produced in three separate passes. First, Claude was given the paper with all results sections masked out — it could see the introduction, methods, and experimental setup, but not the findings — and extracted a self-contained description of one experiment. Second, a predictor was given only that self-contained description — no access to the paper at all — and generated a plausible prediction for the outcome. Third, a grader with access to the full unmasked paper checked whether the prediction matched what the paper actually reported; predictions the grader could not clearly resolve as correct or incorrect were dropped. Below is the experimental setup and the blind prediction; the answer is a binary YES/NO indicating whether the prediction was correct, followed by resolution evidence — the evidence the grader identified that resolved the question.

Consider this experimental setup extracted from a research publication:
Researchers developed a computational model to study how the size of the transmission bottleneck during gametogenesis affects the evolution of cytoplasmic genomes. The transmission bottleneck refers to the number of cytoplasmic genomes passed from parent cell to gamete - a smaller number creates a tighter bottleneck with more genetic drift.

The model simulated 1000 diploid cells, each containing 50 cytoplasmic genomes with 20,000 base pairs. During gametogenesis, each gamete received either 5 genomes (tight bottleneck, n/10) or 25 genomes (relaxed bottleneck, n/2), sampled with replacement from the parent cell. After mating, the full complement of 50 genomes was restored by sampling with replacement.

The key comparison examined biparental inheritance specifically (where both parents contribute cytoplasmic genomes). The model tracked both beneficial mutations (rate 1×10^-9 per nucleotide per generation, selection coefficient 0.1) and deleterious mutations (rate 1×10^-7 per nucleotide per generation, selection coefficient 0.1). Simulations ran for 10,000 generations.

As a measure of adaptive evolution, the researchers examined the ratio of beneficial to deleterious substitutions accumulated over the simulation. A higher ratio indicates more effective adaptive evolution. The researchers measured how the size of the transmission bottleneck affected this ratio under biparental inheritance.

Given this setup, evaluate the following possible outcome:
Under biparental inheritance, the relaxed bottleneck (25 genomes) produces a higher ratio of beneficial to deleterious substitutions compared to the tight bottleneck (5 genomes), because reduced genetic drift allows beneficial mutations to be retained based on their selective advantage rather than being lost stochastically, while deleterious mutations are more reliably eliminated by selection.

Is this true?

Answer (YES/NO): NO